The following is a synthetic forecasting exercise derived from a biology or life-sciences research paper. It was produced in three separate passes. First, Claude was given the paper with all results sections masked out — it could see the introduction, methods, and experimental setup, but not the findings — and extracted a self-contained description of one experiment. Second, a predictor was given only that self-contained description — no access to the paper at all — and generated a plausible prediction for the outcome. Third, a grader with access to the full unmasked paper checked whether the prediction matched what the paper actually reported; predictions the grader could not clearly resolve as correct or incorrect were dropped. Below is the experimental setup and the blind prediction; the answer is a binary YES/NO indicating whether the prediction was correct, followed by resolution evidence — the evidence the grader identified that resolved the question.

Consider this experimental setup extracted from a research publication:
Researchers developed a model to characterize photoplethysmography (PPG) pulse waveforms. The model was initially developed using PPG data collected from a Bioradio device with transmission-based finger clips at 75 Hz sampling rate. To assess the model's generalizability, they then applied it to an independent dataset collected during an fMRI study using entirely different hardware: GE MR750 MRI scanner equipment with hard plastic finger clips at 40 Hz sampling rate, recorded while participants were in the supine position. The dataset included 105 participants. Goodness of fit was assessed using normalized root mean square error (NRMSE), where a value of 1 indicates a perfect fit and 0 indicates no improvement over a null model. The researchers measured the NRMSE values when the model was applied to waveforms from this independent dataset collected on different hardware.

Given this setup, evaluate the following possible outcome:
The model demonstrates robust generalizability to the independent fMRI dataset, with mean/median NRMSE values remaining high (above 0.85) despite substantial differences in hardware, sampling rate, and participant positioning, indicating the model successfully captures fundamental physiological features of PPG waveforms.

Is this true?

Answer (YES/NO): YES